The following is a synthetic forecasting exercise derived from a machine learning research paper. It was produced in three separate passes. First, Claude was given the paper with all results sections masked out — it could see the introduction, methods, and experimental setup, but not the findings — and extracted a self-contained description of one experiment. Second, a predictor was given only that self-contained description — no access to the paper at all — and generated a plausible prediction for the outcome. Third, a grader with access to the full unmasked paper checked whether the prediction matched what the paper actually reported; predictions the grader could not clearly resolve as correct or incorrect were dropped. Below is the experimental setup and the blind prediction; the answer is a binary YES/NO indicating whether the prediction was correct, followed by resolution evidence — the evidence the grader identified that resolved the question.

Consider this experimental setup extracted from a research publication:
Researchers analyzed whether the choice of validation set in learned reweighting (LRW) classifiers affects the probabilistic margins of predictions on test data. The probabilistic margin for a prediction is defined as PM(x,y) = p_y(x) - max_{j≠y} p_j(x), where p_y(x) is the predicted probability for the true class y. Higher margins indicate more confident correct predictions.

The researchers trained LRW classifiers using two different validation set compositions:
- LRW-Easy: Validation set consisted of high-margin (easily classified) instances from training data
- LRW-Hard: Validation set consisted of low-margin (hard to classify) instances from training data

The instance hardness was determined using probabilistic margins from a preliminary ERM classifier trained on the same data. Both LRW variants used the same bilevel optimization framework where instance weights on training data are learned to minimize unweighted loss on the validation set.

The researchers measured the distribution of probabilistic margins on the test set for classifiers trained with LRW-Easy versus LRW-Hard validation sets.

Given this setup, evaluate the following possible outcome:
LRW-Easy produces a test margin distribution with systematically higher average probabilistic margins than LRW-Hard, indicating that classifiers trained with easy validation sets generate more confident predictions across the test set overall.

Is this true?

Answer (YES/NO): NO